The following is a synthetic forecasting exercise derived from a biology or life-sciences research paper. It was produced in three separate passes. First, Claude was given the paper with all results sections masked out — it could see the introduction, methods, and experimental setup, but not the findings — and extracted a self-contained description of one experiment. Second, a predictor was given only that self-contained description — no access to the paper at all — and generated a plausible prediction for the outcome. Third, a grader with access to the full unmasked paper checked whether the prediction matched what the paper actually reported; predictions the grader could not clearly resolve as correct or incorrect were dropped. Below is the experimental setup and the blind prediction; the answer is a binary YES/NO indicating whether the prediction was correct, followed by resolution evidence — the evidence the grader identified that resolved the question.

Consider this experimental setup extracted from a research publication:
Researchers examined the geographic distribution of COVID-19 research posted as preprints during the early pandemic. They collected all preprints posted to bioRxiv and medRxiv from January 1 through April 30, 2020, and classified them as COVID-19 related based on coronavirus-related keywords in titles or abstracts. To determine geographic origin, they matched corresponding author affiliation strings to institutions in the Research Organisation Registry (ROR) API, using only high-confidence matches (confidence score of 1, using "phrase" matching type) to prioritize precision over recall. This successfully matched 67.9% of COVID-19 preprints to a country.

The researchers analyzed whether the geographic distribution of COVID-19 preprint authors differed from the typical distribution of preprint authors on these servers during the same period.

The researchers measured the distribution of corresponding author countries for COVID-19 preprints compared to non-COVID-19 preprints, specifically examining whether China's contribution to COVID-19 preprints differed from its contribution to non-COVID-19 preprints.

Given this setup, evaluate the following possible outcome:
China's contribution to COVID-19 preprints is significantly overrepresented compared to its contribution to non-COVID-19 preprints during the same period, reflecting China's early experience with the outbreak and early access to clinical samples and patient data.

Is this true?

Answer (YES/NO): YES